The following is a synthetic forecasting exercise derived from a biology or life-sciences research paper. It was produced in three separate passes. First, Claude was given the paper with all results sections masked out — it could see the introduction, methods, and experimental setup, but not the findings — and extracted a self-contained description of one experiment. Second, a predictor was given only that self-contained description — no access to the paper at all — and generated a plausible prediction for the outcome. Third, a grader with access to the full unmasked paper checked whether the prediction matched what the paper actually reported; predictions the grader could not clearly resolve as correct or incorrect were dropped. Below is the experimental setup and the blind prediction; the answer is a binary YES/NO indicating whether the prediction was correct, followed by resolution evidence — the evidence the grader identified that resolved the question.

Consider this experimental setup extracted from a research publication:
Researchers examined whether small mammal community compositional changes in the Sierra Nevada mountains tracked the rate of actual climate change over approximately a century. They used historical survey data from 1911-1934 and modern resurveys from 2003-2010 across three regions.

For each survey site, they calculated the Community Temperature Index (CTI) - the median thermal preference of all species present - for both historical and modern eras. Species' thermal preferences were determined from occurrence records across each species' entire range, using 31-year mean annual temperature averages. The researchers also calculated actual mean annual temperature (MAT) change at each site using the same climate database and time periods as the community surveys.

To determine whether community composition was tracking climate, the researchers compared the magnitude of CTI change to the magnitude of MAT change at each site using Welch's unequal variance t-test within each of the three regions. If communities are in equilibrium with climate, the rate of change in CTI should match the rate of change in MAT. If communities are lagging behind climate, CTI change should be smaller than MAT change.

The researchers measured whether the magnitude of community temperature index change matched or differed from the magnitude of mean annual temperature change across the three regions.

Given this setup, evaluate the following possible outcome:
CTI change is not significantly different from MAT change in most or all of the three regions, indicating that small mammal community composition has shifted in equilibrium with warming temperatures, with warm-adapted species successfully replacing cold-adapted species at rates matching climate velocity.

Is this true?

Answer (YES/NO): NO